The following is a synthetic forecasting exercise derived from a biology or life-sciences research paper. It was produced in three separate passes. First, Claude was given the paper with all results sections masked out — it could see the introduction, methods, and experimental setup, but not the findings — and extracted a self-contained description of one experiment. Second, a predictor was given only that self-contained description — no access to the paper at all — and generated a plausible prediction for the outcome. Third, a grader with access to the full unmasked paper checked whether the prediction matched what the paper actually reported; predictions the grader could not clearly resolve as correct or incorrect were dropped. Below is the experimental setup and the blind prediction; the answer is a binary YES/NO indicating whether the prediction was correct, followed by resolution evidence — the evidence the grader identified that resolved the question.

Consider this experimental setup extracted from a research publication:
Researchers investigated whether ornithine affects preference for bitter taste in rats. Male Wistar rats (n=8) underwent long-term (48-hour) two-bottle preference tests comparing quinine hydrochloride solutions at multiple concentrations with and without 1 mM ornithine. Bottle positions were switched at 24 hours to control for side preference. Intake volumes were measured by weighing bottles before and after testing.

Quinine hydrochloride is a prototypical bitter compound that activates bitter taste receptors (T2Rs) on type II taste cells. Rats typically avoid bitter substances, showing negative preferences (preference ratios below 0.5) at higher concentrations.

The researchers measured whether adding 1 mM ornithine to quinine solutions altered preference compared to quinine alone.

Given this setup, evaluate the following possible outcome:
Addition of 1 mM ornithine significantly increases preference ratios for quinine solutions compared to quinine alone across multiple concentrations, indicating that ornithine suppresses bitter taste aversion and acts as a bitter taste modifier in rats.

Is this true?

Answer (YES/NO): YES